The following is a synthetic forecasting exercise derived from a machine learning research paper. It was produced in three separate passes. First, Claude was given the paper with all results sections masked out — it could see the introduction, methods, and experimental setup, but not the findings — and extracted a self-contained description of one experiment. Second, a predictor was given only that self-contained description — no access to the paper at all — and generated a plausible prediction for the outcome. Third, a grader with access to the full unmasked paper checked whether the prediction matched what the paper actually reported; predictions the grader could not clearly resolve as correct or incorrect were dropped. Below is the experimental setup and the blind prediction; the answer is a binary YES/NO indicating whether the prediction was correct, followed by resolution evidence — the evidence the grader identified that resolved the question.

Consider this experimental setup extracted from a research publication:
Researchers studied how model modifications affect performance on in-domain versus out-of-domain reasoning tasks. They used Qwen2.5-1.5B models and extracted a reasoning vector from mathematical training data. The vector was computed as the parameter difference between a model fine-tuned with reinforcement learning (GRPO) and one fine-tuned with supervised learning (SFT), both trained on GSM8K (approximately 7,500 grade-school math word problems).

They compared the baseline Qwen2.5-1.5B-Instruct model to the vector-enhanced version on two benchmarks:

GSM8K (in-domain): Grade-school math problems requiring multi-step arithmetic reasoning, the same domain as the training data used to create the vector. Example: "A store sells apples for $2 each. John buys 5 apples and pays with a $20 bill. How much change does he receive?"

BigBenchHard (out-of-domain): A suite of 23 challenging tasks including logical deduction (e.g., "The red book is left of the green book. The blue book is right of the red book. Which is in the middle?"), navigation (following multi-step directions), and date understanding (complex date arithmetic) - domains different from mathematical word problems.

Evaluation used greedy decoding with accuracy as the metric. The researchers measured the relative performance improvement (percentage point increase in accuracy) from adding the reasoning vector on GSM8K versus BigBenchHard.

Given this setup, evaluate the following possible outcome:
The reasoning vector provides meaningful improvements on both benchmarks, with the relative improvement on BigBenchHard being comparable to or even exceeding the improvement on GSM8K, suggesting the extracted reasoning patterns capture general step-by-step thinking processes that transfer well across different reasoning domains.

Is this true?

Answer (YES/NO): YES